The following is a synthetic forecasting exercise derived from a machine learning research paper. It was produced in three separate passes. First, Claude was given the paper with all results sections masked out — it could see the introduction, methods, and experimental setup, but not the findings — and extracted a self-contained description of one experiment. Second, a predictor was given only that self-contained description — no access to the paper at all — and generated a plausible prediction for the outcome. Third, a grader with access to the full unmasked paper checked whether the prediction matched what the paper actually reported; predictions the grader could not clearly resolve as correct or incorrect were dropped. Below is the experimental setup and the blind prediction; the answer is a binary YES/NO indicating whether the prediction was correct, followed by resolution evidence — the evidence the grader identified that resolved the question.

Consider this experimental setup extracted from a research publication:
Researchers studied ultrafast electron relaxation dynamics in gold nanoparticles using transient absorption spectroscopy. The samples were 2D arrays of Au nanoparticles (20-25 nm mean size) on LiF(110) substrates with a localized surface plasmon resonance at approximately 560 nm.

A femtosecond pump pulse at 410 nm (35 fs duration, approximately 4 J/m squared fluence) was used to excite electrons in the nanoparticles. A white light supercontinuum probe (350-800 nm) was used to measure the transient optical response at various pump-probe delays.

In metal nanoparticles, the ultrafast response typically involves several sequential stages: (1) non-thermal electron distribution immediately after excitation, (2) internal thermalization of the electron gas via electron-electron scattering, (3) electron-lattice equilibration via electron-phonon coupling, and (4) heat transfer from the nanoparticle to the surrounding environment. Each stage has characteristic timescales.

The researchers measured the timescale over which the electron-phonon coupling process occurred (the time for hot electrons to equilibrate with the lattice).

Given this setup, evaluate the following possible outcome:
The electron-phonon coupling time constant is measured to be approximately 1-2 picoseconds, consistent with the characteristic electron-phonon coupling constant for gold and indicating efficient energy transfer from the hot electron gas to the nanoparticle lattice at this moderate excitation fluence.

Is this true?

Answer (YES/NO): NO